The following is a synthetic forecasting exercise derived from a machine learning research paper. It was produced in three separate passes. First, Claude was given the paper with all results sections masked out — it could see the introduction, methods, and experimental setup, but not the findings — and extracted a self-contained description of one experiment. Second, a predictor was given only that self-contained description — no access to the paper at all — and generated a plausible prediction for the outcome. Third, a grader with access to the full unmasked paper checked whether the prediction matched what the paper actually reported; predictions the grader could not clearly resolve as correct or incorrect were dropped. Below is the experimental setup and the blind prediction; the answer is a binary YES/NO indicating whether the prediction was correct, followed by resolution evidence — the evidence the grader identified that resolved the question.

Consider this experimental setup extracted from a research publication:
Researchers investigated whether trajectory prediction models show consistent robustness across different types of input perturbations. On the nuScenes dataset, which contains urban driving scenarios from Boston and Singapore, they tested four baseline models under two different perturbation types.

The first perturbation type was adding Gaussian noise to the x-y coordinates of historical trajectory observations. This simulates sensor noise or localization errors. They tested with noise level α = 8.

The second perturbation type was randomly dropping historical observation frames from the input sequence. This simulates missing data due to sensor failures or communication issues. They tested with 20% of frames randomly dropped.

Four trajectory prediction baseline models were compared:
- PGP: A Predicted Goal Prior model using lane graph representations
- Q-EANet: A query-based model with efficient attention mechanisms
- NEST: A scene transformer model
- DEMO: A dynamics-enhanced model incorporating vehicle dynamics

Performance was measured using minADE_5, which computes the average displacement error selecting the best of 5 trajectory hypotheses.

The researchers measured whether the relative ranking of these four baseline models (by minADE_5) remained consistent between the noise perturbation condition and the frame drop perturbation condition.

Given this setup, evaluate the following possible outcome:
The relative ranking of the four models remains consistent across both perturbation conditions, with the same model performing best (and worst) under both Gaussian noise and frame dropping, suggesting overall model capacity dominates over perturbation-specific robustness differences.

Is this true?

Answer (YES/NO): NO